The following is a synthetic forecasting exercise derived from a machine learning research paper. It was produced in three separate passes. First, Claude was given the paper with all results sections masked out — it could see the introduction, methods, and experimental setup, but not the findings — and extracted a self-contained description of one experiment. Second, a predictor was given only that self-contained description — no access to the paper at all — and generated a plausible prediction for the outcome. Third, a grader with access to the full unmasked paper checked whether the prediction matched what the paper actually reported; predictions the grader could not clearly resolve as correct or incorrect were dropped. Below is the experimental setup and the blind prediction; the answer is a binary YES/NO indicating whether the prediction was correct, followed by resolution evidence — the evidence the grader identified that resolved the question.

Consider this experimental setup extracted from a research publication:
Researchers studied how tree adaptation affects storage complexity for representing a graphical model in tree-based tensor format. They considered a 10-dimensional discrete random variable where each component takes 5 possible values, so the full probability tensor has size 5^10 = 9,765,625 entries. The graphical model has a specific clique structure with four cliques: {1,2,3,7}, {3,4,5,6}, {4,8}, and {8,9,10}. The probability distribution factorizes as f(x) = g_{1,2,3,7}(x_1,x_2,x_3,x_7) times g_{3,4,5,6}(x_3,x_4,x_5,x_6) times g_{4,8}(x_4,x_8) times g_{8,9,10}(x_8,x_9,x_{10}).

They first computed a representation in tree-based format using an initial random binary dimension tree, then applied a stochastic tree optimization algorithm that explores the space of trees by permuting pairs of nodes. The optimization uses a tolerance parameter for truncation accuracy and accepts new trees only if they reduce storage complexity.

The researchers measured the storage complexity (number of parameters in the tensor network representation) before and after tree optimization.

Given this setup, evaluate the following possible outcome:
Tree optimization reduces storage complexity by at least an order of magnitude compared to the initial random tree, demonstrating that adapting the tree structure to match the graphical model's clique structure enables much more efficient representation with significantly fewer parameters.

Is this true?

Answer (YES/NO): YES